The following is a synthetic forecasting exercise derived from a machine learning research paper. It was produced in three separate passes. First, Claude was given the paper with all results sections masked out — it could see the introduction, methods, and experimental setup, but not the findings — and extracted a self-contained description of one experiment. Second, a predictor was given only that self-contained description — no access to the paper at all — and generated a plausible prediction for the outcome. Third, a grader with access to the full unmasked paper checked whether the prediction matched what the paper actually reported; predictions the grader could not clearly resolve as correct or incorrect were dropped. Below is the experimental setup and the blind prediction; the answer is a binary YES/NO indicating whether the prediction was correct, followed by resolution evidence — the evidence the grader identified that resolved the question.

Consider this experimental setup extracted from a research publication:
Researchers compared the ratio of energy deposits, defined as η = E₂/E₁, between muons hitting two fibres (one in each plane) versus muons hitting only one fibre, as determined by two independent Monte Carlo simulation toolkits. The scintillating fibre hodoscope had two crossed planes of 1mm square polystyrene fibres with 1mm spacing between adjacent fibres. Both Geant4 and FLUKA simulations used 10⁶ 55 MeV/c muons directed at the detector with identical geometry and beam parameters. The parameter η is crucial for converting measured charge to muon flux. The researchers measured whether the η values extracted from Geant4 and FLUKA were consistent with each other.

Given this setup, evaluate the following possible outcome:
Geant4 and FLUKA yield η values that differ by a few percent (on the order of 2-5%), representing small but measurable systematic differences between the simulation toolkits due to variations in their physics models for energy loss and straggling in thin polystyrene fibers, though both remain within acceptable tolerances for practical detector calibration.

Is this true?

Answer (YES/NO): NO